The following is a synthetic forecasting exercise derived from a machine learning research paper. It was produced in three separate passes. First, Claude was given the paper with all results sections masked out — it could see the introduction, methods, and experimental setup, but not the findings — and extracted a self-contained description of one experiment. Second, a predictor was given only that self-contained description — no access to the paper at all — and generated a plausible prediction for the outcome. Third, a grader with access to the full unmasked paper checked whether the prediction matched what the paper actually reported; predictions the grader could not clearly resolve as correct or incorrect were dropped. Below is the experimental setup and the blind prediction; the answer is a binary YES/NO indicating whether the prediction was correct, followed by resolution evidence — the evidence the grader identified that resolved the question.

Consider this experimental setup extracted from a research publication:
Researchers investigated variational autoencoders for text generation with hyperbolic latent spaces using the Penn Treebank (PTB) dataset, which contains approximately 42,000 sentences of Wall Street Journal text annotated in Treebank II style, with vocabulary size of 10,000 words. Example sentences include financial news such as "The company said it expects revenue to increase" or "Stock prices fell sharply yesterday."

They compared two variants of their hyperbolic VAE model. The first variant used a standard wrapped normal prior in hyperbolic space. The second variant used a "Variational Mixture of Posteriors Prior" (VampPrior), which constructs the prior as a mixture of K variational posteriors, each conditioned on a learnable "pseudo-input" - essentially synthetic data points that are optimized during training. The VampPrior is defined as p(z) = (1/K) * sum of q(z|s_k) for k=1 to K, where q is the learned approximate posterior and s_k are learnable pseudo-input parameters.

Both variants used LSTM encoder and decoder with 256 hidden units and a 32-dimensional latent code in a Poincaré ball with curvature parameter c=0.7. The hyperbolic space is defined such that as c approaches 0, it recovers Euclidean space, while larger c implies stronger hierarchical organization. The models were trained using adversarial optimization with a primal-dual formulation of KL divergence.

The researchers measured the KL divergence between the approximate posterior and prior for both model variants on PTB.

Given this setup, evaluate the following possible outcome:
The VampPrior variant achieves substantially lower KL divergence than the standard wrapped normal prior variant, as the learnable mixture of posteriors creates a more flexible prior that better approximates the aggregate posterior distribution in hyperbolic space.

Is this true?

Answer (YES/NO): NO